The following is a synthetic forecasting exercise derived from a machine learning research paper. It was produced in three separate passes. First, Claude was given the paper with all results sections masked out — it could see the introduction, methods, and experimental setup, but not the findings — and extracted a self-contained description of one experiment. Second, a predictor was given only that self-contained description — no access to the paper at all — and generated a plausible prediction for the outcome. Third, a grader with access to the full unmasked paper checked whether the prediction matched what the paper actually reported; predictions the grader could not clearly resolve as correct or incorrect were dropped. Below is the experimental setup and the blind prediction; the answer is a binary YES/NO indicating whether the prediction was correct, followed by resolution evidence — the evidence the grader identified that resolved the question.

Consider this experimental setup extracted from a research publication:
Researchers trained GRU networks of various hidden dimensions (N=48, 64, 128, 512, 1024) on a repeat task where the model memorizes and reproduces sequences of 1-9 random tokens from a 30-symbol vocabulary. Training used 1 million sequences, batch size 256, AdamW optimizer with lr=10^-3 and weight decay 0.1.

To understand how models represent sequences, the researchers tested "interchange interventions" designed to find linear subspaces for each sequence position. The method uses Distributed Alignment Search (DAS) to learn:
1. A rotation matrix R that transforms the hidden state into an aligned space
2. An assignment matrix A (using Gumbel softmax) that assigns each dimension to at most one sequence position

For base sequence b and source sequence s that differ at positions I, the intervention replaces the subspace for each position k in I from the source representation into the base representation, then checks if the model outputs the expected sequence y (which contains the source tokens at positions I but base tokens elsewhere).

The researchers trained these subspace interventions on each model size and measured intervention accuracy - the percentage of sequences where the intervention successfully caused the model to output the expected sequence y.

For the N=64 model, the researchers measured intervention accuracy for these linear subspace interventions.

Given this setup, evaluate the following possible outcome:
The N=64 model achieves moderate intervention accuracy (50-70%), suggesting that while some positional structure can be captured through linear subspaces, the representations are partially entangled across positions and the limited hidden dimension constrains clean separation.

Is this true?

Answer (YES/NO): NO